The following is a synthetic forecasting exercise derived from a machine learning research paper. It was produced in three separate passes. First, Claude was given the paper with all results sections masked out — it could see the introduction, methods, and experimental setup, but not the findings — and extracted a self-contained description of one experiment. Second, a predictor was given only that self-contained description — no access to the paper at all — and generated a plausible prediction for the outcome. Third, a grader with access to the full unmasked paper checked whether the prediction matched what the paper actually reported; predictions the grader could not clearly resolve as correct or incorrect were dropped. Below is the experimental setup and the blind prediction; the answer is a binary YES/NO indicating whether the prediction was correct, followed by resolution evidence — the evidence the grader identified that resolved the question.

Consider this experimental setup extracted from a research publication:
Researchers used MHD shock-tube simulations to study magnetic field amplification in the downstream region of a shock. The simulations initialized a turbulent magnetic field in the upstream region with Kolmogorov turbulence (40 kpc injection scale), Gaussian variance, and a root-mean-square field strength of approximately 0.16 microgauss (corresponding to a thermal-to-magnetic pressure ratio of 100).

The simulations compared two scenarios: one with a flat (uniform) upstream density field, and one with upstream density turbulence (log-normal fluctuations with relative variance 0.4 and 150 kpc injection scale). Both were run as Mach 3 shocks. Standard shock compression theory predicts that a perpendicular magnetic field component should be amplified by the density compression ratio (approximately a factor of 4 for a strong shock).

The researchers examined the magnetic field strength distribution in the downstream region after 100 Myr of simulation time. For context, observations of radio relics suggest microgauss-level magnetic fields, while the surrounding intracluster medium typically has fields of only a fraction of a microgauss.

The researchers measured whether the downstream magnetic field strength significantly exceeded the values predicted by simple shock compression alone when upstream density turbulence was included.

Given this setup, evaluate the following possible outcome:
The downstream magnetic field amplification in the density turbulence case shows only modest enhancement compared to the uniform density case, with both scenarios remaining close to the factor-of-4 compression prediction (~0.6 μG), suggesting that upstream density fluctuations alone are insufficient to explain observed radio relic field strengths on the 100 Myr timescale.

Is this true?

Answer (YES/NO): NO